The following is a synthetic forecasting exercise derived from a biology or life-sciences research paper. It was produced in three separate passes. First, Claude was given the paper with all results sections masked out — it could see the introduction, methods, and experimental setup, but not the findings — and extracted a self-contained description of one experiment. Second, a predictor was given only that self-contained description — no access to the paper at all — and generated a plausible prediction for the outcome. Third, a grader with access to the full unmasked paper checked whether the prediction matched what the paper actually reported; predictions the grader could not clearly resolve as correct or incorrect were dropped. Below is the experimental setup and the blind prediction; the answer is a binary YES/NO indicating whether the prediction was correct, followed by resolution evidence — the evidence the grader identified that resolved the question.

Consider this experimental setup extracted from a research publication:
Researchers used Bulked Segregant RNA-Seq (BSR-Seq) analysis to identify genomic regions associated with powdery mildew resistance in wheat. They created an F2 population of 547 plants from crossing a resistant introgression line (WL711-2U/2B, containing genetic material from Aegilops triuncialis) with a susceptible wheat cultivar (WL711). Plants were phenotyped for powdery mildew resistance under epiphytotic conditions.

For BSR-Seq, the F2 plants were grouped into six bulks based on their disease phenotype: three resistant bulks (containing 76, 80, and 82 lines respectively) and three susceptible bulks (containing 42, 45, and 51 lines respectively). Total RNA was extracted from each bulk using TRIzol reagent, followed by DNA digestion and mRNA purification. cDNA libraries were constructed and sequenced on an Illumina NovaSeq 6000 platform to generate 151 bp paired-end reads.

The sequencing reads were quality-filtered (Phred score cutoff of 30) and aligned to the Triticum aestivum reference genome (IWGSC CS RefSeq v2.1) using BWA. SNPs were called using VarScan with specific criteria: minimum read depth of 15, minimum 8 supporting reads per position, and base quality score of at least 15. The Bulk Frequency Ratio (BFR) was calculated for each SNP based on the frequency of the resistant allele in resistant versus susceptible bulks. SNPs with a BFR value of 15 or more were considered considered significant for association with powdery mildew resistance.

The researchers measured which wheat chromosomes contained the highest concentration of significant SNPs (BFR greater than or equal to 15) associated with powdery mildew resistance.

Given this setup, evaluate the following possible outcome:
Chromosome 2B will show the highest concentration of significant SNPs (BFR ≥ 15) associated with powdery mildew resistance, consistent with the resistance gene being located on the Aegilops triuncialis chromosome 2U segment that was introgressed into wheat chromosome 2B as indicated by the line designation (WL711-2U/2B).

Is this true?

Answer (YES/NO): YES